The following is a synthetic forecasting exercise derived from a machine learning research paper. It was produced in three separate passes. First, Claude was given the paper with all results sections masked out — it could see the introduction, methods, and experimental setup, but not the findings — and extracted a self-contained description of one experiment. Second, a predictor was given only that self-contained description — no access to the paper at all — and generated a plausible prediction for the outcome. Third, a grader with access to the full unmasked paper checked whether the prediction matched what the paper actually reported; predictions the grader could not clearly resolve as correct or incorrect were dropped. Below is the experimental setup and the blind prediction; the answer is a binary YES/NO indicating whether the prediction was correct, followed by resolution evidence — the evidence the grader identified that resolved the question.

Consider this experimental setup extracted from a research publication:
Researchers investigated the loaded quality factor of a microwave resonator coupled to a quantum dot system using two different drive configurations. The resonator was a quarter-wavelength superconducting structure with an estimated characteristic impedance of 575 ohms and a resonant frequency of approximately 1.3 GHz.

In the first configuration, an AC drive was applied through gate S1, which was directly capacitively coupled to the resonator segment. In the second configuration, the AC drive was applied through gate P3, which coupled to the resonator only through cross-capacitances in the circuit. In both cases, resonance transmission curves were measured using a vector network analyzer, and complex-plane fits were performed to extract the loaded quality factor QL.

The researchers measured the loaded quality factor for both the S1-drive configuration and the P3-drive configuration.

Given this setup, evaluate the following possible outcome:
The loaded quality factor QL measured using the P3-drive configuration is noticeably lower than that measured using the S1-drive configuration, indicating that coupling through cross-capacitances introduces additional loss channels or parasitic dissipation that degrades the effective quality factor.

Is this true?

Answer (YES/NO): NO